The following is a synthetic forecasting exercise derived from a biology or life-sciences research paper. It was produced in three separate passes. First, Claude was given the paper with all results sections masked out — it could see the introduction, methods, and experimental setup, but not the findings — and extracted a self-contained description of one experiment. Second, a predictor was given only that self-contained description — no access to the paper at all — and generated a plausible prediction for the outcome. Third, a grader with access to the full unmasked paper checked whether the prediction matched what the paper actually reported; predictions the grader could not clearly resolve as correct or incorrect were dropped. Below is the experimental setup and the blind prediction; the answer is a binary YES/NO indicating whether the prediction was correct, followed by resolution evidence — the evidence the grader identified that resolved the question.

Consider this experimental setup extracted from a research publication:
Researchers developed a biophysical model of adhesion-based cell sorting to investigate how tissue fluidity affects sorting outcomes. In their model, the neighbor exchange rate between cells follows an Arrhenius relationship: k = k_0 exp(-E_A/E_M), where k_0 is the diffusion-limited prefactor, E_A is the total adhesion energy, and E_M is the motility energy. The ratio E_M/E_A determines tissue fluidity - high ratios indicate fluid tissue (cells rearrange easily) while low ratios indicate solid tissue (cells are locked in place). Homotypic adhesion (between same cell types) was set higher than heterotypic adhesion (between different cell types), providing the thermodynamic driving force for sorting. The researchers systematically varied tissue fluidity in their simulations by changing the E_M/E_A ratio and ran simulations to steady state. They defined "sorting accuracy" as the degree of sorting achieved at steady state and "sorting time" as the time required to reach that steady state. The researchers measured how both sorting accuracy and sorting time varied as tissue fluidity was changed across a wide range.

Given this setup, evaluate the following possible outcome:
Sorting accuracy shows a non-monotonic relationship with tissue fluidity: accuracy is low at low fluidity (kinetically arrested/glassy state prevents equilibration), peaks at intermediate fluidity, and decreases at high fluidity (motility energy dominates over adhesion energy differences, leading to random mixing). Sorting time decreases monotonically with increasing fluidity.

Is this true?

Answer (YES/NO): NO